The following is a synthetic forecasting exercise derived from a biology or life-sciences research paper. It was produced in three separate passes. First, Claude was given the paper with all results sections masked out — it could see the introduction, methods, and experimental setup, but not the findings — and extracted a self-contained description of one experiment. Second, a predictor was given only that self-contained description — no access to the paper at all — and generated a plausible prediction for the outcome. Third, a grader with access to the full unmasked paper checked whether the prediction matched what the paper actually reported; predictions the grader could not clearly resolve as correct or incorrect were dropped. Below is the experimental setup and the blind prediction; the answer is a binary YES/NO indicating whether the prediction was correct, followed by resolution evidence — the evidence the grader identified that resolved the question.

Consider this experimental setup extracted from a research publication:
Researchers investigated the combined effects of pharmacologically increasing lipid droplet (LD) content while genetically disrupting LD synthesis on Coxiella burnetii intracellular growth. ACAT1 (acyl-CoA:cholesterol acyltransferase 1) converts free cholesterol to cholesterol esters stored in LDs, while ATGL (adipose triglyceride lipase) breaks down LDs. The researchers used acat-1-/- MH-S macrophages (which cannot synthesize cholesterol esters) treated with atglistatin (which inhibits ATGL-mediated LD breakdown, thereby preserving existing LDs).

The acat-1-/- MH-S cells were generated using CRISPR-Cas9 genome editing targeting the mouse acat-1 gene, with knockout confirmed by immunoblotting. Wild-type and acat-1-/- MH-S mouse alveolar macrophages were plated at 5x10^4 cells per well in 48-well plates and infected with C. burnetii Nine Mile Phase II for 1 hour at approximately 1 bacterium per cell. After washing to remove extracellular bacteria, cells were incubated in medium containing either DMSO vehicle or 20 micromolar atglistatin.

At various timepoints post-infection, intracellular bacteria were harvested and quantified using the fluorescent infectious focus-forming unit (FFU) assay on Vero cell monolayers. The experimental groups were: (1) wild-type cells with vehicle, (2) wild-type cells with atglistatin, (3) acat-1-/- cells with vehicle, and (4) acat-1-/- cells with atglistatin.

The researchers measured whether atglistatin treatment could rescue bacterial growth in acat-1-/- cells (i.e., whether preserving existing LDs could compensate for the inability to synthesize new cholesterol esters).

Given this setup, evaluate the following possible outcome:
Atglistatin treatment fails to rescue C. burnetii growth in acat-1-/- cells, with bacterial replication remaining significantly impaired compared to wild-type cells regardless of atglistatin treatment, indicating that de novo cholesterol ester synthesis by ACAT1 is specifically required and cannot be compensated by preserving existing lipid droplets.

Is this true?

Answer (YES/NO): NO